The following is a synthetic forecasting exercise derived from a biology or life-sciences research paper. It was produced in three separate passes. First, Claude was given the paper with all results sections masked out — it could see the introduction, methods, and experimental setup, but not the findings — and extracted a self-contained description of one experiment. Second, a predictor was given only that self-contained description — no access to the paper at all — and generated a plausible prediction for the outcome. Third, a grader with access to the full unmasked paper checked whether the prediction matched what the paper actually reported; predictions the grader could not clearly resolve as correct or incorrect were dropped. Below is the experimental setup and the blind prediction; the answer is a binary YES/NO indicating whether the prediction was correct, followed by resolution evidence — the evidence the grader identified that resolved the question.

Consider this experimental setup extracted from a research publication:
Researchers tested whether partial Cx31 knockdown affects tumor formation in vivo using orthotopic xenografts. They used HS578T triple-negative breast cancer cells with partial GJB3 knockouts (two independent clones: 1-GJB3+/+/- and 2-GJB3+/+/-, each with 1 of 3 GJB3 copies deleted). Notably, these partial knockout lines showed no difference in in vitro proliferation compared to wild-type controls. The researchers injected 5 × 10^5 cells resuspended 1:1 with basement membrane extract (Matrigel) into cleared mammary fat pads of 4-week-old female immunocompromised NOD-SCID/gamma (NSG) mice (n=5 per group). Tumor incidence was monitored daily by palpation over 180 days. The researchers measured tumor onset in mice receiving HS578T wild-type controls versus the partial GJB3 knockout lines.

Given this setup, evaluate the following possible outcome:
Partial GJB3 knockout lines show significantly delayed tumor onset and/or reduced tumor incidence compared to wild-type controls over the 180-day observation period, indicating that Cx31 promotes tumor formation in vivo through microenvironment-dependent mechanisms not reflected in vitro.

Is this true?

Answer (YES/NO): YES